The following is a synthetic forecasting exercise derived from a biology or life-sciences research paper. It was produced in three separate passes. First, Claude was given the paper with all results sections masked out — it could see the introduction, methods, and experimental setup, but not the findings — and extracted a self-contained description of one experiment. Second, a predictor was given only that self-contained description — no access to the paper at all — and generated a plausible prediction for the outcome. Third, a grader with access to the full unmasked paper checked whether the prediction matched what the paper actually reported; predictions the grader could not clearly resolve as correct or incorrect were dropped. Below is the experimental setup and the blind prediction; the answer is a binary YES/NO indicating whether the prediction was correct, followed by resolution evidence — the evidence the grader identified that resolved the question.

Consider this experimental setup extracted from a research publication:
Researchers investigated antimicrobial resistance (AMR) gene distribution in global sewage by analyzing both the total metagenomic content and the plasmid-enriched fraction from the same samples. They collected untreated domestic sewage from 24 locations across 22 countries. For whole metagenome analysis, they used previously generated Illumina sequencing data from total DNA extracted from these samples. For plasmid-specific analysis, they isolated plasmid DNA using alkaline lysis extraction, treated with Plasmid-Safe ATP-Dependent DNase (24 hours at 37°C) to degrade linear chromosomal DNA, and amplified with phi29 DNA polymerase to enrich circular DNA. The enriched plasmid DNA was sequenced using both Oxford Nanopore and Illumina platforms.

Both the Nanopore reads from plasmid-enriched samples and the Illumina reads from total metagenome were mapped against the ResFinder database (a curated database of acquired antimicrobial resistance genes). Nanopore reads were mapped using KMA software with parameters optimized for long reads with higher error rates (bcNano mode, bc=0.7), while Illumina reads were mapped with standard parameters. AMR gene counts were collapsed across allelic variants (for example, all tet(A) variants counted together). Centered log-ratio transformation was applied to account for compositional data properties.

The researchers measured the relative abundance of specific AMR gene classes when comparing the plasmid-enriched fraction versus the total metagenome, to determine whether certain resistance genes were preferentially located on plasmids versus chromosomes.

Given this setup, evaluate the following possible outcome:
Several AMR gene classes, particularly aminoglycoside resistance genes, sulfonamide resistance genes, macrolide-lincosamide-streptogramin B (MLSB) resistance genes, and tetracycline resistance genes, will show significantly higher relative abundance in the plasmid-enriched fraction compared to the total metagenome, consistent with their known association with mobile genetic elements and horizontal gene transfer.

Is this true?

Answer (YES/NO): NO